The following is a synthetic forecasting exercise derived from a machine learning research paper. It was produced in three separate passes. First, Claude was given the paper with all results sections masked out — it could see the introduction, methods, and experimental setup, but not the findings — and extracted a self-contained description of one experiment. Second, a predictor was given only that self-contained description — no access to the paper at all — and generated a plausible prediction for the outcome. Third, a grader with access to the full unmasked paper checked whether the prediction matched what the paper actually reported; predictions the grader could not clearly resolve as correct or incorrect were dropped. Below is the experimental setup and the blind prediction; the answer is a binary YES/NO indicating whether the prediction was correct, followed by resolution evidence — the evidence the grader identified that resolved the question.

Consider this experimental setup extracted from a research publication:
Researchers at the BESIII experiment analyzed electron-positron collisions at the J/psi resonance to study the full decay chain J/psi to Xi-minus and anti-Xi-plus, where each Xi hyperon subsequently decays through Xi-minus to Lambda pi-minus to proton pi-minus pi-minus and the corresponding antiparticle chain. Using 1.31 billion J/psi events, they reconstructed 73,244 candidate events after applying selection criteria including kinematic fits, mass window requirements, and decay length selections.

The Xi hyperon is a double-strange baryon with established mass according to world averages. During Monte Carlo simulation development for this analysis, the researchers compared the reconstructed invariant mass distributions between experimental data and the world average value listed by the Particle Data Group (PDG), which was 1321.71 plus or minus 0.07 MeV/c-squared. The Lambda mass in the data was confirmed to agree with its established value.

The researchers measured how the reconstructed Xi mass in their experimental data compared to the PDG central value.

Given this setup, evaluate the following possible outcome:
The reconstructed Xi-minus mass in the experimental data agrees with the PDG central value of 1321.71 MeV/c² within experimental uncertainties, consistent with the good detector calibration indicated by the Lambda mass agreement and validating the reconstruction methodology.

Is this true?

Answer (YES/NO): NO